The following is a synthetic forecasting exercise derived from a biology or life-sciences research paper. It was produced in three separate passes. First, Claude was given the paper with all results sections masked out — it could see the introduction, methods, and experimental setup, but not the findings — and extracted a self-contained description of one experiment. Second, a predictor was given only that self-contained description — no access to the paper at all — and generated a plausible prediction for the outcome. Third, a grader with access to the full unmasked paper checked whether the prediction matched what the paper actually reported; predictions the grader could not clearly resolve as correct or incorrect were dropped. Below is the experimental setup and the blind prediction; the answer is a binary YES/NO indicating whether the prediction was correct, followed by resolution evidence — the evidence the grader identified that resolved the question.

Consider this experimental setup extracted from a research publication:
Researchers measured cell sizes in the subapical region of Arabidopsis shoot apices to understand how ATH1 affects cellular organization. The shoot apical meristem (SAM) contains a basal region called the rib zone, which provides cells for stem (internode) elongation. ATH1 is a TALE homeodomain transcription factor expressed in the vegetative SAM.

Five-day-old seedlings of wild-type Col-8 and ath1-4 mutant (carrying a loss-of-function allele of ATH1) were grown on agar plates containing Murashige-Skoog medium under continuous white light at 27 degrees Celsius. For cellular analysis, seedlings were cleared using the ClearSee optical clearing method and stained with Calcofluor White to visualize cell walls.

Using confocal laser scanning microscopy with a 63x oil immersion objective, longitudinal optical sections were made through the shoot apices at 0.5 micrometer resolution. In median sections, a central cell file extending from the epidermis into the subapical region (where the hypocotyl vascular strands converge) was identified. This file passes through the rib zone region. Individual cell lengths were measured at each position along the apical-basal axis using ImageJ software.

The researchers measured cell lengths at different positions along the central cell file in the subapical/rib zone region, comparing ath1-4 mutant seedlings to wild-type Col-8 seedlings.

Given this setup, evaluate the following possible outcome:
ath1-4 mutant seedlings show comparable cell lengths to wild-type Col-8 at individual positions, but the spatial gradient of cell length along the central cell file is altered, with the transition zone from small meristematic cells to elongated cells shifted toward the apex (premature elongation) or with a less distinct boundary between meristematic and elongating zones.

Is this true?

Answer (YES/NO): NO